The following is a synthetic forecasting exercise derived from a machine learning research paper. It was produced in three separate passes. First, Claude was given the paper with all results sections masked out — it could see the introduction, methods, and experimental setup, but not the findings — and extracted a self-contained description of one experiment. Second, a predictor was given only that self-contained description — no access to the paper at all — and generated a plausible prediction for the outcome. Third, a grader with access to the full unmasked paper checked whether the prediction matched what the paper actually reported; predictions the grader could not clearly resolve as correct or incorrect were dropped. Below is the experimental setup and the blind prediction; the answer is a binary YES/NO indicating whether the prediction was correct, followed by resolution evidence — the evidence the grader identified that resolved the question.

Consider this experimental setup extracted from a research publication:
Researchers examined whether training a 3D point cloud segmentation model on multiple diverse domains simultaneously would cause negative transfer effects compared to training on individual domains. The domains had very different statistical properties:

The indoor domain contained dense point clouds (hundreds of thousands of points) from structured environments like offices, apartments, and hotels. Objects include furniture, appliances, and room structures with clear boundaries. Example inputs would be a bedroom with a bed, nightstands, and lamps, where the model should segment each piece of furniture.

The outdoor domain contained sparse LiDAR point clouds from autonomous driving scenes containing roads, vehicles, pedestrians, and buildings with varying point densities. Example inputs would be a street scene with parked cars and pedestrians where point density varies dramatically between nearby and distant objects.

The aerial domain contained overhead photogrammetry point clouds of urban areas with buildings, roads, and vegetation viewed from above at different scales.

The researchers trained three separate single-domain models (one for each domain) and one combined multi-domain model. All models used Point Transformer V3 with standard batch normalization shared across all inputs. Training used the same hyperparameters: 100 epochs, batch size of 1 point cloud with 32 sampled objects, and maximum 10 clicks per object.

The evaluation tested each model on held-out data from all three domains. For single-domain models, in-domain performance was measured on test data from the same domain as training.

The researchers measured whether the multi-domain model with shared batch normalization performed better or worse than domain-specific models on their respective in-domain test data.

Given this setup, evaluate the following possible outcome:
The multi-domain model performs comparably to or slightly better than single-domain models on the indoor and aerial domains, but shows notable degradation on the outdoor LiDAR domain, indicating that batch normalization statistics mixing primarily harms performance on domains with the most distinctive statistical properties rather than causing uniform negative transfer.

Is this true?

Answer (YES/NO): NO